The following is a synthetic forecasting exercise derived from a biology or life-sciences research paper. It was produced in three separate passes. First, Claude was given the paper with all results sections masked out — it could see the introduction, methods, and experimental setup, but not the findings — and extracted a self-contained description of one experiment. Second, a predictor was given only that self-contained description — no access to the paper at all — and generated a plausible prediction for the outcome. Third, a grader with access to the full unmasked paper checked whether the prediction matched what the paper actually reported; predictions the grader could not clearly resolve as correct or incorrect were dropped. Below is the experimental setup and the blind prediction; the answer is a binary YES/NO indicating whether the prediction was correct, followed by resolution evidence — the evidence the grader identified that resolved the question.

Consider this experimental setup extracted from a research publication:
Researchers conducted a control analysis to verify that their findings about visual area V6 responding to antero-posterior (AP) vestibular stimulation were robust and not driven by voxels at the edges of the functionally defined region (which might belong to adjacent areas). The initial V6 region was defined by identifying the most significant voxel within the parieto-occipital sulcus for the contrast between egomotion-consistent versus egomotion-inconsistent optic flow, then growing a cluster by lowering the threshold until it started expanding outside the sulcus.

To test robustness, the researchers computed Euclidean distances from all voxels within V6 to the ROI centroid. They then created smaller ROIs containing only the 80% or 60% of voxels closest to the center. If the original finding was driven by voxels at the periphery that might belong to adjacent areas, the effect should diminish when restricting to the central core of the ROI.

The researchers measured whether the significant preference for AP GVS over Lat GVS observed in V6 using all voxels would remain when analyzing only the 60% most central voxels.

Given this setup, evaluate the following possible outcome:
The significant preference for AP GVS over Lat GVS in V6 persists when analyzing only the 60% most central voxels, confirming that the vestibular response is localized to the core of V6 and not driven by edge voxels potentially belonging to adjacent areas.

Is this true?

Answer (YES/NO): YES